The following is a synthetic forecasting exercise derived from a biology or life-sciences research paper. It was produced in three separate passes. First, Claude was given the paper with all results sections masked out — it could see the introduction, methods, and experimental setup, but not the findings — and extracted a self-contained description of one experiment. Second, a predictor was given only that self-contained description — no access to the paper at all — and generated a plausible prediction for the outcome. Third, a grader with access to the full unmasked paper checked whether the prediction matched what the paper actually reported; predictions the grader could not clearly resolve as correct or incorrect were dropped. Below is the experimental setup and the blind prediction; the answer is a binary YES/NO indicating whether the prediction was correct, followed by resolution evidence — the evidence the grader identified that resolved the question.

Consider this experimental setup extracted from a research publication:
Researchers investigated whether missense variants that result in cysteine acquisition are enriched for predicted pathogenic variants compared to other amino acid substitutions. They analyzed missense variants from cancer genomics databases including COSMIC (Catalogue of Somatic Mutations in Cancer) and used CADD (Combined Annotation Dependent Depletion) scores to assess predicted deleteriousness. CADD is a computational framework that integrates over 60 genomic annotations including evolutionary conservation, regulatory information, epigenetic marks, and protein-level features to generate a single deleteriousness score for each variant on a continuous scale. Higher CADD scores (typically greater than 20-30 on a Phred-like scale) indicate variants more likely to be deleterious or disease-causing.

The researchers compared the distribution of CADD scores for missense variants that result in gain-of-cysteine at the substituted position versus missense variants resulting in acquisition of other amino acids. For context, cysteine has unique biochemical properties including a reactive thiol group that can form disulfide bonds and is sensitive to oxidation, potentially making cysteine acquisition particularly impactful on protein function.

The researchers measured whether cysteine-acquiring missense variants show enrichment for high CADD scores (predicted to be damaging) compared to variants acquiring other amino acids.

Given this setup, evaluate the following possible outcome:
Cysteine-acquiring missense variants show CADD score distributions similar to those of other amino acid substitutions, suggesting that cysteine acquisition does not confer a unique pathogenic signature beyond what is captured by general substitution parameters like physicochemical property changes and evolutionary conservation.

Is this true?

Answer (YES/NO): NO